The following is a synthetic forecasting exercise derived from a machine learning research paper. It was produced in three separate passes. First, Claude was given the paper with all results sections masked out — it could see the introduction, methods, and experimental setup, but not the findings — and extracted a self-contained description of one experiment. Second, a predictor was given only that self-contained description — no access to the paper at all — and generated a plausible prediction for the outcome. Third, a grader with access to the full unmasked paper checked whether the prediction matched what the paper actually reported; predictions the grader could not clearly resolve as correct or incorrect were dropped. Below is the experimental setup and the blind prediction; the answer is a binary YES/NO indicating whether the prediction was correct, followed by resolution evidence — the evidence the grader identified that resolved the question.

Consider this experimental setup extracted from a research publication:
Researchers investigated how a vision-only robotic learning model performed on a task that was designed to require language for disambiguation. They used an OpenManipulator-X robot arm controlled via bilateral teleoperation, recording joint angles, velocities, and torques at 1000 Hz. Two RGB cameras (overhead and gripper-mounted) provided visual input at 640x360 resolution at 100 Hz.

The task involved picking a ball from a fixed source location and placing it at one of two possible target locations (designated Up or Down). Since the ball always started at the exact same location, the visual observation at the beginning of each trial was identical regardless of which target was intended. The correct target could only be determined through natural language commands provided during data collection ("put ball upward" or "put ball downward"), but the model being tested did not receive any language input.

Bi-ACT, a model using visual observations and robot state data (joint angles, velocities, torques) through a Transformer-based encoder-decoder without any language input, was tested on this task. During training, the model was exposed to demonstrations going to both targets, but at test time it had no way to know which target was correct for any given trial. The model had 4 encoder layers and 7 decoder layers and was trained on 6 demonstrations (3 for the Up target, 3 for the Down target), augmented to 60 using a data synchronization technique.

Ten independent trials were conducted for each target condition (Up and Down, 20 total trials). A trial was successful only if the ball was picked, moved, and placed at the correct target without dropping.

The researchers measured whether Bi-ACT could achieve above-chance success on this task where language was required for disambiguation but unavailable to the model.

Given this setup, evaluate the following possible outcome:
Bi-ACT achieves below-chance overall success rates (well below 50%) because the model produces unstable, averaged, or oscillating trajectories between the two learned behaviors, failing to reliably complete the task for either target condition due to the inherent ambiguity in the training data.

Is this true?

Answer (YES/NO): NO